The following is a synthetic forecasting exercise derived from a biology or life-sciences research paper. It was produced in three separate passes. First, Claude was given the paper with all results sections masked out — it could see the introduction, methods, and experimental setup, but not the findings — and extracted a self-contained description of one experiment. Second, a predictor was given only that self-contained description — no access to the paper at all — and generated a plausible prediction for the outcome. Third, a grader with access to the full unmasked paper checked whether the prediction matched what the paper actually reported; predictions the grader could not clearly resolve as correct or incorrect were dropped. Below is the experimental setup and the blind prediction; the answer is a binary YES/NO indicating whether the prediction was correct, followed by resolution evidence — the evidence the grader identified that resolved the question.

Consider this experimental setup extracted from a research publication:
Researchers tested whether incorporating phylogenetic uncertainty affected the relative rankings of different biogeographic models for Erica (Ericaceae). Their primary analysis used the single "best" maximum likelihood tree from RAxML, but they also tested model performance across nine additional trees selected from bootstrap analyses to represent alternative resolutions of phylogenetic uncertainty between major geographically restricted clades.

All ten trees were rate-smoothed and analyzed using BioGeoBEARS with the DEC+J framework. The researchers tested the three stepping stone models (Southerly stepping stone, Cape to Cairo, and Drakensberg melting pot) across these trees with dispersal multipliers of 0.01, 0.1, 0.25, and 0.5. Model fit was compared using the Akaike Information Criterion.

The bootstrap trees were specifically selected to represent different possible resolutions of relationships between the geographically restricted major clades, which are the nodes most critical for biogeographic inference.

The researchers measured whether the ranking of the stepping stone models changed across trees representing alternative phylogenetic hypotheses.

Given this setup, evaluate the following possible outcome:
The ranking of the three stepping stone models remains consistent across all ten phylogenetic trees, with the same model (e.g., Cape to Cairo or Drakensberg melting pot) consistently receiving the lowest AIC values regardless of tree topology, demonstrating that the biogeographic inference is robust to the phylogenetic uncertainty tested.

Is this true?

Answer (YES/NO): NO